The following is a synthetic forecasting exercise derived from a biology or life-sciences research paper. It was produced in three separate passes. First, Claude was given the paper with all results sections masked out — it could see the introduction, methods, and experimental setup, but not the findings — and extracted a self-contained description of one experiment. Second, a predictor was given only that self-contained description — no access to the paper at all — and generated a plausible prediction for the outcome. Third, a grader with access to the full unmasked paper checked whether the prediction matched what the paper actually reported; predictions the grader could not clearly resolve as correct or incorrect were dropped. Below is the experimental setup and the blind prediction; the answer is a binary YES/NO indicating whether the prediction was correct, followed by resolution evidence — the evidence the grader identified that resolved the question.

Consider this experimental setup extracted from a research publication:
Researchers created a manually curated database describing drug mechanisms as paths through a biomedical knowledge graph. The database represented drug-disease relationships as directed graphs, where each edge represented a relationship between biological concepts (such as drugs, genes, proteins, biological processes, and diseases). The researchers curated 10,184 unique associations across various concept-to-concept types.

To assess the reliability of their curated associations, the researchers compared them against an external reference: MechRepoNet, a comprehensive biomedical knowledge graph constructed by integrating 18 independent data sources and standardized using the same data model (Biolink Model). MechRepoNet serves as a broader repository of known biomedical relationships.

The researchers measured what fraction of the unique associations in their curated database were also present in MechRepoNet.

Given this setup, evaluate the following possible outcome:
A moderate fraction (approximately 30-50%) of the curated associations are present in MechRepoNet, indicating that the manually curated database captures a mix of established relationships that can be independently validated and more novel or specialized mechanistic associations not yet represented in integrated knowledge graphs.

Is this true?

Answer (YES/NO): NO